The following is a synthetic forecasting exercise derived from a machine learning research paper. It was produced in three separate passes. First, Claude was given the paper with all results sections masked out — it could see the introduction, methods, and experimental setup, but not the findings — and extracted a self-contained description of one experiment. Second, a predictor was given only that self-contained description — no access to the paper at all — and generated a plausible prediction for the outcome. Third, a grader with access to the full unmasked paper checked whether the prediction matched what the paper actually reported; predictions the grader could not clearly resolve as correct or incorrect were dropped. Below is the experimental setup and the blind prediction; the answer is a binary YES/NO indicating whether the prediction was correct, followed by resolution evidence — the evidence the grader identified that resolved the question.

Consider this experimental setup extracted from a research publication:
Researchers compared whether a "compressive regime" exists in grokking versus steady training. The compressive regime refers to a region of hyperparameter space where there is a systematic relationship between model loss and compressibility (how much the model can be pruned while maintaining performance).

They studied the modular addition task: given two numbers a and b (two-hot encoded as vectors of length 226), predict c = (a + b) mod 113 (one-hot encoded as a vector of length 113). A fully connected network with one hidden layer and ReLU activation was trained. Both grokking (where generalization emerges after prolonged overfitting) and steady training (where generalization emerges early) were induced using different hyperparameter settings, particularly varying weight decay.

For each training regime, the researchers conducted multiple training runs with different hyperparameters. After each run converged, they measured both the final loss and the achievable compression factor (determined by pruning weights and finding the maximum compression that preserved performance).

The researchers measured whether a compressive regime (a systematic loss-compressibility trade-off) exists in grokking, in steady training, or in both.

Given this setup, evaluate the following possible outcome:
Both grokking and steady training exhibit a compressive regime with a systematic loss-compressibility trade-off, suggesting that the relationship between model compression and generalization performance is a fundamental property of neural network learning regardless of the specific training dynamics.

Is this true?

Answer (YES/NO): NO